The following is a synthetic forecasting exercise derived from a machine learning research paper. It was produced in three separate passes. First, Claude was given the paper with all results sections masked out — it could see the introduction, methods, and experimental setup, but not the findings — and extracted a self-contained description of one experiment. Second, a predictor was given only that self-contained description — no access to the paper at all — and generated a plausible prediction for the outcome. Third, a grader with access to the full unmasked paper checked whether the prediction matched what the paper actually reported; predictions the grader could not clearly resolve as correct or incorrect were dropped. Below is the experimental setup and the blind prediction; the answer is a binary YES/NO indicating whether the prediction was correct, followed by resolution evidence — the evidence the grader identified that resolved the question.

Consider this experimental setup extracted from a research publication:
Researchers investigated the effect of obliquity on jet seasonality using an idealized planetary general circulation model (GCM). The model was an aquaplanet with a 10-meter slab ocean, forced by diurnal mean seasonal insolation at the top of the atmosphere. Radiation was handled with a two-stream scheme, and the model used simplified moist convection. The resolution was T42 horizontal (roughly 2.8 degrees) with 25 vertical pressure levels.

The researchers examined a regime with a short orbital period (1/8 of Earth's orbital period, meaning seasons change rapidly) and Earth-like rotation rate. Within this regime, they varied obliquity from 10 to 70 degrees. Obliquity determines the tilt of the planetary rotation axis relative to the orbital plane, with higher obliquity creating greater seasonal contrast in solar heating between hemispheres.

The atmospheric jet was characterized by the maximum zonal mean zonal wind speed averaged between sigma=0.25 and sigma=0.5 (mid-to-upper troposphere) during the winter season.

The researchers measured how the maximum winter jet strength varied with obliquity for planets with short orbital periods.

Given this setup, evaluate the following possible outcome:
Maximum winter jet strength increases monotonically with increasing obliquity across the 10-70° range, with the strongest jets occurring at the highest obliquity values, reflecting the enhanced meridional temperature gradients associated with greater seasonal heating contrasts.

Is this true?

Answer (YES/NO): NO